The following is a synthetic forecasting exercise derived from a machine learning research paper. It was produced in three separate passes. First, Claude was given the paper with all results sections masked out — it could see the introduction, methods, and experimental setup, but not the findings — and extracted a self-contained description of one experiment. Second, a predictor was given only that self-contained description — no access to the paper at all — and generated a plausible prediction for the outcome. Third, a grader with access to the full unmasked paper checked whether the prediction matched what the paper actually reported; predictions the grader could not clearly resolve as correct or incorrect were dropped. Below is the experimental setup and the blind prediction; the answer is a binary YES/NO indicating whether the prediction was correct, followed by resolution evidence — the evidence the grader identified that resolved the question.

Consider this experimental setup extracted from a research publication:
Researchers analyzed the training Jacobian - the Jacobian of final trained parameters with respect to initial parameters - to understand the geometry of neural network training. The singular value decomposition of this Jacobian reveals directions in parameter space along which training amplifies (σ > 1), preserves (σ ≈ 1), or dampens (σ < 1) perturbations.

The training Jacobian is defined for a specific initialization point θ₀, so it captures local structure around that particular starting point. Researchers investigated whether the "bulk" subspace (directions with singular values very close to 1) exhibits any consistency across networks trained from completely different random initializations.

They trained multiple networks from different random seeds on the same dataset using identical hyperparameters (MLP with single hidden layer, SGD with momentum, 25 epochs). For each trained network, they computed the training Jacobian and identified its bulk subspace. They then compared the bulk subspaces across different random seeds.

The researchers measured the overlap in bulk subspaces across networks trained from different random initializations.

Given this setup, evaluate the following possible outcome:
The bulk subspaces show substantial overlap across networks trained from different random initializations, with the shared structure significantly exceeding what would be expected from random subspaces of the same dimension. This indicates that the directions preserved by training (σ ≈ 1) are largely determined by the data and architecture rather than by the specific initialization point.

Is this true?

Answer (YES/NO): YES